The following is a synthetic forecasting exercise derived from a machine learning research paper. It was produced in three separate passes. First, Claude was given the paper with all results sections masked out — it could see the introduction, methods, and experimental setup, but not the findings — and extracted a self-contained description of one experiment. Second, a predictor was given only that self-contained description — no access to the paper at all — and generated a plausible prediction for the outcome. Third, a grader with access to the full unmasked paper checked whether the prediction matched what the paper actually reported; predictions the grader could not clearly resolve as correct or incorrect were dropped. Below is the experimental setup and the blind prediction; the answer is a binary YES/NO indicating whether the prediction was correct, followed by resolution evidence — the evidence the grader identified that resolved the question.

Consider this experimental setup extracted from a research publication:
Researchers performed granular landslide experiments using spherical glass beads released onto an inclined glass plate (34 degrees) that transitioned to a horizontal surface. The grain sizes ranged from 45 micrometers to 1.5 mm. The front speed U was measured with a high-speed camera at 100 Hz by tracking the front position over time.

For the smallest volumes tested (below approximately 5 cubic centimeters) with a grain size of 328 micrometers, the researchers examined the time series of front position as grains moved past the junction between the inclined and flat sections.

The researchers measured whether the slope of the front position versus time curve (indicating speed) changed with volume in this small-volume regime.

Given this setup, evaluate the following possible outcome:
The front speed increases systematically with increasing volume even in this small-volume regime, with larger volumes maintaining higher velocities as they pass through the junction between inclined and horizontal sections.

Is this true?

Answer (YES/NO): NO